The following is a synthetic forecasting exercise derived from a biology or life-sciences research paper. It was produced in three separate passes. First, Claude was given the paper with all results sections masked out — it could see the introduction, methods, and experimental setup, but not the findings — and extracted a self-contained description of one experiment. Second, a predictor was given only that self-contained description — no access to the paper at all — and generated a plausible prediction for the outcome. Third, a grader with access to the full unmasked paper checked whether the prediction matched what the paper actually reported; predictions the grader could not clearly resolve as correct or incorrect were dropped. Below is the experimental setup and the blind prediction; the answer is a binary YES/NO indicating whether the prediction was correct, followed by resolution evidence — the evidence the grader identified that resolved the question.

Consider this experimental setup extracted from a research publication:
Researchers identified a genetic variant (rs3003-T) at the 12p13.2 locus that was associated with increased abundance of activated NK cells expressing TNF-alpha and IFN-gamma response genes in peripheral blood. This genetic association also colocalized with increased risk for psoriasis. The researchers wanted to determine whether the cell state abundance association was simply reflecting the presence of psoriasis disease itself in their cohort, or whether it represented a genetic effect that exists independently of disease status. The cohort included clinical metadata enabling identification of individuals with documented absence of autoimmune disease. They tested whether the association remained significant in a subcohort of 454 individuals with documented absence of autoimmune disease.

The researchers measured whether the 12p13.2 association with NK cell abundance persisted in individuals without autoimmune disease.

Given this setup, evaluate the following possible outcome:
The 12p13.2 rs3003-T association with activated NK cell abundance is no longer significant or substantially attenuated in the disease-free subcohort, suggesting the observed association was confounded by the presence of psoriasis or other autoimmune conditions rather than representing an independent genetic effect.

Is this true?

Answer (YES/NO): NO